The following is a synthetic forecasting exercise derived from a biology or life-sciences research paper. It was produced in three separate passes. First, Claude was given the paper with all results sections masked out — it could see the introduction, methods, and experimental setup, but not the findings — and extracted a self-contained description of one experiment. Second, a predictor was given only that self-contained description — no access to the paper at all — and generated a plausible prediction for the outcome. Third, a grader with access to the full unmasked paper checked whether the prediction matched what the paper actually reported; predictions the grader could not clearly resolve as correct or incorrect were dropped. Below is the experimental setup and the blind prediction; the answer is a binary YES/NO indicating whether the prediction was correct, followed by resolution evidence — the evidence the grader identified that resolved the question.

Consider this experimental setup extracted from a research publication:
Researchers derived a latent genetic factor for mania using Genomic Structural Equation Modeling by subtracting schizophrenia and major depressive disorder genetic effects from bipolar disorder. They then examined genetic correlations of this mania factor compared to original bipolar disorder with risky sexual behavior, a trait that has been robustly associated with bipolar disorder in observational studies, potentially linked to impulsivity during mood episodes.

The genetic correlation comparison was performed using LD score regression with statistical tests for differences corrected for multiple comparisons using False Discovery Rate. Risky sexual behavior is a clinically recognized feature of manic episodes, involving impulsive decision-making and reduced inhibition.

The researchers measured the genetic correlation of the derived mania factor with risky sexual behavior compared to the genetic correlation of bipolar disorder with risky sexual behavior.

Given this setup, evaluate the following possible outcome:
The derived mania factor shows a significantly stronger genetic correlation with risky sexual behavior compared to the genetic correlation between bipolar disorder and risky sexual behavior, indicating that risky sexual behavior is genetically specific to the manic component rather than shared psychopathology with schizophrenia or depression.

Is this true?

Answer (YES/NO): NO